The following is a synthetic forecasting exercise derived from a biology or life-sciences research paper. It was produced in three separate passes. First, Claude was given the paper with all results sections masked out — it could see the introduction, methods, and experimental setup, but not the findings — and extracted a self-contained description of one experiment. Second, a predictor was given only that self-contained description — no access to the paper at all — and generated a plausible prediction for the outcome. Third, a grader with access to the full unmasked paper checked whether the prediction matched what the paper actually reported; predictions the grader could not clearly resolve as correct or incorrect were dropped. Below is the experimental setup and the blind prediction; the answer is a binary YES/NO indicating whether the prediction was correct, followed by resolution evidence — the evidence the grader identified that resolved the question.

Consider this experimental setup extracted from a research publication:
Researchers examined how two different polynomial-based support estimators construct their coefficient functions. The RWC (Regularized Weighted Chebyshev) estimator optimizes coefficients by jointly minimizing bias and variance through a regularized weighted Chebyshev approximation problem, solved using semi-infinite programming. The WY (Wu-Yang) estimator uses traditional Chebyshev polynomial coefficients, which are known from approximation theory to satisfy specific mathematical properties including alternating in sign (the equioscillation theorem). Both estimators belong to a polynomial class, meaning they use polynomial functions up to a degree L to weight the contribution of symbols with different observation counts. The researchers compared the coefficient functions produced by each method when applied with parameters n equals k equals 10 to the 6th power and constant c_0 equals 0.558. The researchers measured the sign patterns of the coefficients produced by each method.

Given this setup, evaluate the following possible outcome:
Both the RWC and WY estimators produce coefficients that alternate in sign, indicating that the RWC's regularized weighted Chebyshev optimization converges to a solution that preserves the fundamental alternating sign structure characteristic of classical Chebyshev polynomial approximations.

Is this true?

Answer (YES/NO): NO